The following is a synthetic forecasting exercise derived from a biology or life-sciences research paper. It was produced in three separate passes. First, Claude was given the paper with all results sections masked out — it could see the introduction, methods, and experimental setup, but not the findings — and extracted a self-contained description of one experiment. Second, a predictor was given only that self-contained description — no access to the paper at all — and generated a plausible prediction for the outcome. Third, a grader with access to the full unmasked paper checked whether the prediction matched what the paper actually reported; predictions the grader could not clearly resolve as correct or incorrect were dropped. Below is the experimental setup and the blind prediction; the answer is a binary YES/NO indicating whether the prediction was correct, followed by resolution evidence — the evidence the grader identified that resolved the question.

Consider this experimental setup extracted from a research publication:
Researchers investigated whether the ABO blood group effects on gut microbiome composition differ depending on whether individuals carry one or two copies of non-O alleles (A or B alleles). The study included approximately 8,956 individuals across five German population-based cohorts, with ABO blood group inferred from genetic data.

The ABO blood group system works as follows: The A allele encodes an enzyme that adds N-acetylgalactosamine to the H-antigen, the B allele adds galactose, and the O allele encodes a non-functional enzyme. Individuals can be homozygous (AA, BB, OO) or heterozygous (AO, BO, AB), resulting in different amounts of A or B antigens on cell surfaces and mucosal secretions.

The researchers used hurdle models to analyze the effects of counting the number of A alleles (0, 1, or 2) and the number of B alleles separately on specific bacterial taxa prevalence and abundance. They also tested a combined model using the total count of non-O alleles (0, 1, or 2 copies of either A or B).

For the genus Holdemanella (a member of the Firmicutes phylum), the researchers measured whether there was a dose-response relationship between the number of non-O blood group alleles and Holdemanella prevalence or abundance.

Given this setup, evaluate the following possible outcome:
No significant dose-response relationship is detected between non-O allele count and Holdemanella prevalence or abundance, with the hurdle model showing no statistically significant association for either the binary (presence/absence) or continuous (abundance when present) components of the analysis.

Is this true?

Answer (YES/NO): NO